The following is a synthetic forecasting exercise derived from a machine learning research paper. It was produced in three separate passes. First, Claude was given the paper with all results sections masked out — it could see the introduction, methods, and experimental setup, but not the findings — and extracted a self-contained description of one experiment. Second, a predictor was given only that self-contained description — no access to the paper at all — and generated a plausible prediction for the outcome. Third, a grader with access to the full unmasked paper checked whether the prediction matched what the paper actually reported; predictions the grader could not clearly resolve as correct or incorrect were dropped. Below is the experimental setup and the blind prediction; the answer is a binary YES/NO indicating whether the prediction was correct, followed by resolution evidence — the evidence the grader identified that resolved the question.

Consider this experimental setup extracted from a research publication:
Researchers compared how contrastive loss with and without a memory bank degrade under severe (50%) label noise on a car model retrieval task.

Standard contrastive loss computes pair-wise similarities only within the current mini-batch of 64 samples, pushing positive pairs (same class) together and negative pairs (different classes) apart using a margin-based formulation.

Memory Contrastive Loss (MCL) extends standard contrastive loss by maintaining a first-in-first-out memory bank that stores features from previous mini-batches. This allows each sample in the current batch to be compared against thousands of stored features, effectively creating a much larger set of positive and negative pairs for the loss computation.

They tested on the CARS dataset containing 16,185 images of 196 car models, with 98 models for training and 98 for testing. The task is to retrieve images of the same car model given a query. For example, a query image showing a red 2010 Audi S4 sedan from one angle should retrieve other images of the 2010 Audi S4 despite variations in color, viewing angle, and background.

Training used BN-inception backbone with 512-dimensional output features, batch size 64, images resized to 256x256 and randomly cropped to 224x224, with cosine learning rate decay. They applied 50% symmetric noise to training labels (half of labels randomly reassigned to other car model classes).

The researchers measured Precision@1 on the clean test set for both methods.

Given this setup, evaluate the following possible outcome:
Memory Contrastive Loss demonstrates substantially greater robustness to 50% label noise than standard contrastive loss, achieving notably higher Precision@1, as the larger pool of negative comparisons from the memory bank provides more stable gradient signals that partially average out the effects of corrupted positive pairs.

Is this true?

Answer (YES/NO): YES